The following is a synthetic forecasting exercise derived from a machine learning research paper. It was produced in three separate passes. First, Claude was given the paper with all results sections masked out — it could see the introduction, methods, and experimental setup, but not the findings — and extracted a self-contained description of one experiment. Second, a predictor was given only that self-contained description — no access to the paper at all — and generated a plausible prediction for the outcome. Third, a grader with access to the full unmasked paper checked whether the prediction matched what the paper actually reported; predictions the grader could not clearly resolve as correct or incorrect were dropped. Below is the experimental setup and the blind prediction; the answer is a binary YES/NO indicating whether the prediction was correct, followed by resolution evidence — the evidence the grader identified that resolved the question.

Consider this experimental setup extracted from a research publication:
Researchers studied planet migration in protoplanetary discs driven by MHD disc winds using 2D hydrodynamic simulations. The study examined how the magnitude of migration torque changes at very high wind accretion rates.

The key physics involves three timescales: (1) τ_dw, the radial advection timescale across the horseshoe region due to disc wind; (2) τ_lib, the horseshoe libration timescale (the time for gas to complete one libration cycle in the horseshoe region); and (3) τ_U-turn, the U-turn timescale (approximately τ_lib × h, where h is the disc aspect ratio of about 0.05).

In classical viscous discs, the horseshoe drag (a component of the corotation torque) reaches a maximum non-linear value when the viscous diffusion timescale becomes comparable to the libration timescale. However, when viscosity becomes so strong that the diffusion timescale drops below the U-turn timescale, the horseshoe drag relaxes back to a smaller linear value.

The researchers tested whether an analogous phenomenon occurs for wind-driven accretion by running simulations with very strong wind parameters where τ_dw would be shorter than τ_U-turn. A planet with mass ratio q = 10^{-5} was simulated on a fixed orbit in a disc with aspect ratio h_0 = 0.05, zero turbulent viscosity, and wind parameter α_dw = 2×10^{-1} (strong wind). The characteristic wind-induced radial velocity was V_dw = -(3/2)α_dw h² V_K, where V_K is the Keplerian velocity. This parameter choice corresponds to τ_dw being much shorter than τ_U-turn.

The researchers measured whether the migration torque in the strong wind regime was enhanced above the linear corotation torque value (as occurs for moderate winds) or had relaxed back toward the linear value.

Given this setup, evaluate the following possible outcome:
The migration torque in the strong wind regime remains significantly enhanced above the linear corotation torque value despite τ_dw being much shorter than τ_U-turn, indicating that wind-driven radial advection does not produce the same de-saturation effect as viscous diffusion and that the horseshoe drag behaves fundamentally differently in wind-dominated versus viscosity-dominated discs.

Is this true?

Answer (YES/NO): NO